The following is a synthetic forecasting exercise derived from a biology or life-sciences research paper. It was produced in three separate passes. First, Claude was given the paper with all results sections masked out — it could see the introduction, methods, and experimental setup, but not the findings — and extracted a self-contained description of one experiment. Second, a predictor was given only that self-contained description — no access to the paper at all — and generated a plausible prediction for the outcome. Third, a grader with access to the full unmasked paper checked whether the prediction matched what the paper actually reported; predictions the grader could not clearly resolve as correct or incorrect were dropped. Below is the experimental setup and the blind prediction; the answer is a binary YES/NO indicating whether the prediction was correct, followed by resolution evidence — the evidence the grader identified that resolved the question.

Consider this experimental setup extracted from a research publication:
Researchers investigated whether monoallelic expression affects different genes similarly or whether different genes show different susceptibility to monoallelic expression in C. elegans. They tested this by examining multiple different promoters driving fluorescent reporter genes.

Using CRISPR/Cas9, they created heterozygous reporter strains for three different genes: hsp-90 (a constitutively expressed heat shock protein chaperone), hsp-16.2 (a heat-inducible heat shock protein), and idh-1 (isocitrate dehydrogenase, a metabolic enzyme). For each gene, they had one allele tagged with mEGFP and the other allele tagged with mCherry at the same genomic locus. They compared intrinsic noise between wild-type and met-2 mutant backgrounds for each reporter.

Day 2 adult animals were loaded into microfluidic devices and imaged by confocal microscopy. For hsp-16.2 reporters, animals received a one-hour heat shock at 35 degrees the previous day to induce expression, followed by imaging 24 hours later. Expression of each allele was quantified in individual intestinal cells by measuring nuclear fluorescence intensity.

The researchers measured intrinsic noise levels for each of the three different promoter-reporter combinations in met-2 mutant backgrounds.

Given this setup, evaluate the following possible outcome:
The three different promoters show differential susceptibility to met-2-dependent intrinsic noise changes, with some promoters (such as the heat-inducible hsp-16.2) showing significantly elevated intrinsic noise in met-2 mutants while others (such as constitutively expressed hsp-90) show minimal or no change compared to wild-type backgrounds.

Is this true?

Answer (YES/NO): NO